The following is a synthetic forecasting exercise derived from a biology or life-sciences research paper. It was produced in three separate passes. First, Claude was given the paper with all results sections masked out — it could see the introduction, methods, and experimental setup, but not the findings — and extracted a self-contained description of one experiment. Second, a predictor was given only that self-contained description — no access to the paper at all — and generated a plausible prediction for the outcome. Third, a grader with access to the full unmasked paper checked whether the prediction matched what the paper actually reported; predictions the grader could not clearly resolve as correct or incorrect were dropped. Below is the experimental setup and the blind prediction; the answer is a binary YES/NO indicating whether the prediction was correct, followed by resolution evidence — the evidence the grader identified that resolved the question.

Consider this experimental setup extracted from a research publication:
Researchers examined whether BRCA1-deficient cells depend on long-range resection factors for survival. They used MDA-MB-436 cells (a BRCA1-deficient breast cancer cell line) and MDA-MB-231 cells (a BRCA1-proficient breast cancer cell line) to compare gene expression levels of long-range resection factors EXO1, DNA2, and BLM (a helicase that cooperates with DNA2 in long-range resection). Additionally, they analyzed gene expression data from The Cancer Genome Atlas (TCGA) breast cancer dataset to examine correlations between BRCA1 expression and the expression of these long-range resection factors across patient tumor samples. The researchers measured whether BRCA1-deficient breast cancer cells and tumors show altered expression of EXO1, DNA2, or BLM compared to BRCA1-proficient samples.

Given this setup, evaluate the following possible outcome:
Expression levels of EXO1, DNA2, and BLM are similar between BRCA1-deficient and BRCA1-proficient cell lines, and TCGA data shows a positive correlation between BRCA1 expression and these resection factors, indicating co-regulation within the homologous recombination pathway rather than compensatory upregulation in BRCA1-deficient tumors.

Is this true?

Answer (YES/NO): NO